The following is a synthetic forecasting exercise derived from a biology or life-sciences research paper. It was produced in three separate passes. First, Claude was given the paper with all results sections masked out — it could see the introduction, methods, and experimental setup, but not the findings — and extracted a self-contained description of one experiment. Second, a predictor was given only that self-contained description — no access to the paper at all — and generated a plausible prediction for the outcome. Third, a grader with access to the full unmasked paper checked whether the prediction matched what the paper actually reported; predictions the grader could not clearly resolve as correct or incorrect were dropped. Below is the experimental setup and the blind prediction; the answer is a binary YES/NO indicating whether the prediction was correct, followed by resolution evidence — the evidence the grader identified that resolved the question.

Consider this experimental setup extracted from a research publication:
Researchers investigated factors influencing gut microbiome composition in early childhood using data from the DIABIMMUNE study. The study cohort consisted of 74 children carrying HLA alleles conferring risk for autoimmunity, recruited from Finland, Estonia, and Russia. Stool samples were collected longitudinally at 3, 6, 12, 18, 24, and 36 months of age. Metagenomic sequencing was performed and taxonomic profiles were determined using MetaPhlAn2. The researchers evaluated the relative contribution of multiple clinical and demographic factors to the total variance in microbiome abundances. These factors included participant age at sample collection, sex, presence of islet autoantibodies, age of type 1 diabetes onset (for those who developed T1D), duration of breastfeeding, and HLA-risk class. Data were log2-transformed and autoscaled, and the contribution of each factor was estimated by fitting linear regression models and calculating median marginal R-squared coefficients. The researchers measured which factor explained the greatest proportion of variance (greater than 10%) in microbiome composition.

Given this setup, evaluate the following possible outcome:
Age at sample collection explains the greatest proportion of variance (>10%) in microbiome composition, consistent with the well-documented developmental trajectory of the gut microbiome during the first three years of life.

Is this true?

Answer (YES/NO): YES